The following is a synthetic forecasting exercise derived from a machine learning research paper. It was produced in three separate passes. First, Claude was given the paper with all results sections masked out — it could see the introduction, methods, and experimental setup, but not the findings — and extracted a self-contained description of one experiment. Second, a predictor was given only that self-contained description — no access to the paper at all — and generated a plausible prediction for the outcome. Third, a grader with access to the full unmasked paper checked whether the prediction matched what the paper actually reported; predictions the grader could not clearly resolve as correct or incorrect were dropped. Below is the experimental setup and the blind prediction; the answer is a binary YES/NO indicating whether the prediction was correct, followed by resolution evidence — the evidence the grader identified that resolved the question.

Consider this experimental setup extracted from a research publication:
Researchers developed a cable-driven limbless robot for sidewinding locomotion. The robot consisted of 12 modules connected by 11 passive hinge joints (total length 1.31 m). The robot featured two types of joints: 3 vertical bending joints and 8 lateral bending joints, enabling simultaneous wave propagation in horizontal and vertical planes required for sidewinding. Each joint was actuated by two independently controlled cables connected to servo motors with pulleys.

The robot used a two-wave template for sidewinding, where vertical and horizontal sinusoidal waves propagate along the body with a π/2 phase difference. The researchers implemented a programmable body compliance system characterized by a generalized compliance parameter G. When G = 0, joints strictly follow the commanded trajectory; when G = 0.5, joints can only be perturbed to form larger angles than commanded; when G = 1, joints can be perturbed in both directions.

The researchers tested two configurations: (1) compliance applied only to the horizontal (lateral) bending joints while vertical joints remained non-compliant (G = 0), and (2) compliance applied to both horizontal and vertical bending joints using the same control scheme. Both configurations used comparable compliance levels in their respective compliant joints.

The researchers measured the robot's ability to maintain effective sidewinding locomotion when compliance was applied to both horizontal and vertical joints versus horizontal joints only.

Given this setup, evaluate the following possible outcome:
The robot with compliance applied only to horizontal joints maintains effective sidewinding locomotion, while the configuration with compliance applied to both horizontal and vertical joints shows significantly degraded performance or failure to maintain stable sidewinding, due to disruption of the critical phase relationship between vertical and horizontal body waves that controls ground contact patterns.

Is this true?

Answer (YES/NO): NO